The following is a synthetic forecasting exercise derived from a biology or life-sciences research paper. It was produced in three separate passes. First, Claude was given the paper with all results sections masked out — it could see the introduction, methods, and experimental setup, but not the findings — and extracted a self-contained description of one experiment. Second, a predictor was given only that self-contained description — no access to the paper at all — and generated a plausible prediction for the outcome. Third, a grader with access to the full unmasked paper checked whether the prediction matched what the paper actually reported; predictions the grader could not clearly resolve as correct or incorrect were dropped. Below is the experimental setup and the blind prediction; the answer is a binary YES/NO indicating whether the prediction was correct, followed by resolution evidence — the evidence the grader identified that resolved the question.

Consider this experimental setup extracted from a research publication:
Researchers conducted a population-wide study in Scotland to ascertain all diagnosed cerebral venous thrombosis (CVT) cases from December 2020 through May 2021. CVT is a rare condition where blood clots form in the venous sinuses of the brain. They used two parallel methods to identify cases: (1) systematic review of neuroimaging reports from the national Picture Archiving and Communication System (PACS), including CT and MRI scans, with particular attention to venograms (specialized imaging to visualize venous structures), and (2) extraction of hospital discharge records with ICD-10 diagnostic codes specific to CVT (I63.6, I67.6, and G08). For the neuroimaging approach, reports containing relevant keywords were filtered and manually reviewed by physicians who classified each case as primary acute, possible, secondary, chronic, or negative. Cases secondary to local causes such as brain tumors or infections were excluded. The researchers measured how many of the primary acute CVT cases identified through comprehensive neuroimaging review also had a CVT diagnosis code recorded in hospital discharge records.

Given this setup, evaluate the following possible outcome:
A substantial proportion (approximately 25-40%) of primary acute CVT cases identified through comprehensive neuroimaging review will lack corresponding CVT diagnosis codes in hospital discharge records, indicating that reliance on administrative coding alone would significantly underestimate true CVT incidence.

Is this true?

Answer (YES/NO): NO